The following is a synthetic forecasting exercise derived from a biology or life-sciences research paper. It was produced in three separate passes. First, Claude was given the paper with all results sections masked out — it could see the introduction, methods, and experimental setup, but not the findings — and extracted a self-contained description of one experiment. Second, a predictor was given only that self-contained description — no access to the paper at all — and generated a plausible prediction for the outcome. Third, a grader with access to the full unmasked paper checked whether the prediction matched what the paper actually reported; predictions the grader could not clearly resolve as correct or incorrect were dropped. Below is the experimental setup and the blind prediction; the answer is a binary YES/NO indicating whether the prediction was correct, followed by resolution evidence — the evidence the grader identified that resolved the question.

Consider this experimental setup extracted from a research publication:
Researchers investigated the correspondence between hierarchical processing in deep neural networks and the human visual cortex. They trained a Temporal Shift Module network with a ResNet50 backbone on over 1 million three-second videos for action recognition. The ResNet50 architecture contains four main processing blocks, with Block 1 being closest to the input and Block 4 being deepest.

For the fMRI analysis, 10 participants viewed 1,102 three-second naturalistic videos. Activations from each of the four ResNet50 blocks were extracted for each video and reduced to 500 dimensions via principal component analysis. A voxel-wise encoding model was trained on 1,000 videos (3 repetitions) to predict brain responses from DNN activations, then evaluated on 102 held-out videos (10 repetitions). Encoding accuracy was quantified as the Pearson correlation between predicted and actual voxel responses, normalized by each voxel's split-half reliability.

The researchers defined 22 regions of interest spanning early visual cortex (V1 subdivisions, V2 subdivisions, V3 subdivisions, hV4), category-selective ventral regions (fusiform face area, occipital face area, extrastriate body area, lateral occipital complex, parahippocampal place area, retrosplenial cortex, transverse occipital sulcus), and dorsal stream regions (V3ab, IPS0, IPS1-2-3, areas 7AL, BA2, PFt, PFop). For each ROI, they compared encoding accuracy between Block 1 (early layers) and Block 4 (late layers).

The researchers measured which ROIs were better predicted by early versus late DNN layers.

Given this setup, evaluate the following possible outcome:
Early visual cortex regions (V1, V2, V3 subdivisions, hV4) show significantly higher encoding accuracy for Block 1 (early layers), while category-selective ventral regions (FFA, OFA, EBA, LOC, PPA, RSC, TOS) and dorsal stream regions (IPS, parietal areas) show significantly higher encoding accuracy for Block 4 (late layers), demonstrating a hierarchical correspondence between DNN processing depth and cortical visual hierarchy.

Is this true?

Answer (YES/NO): NO